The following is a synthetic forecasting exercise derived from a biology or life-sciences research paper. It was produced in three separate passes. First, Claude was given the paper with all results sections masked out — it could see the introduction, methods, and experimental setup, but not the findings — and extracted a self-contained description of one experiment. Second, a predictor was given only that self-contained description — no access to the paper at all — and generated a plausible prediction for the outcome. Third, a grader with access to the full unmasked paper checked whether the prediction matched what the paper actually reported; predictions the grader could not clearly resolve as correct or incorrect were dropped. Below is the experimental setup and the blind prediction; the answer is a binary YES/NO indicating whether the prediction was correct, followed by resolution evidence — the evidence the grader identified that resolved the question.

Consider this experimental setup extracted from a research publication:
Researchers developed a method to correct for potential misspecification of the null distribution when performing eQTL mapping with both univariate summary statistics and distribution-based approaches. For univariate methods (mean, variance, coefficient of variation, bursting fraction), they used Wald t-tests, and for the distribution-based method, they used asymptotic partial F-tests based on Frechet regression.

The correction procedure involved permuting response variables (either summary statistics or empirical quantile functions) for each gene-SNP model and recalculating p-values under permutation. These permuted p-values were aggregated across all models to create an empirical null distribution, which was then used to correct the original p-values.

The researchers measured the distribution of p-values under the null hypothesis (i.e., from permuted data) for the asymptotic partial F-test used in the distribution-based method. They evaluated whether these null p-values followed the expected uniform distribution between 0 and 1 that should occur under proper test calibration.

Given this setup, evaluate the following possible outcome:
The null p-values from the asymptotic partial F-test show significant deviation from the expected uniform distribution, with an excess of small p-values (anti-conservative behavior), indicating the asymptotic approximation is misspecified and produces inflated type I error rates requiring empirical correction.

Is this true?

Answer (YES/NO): YES